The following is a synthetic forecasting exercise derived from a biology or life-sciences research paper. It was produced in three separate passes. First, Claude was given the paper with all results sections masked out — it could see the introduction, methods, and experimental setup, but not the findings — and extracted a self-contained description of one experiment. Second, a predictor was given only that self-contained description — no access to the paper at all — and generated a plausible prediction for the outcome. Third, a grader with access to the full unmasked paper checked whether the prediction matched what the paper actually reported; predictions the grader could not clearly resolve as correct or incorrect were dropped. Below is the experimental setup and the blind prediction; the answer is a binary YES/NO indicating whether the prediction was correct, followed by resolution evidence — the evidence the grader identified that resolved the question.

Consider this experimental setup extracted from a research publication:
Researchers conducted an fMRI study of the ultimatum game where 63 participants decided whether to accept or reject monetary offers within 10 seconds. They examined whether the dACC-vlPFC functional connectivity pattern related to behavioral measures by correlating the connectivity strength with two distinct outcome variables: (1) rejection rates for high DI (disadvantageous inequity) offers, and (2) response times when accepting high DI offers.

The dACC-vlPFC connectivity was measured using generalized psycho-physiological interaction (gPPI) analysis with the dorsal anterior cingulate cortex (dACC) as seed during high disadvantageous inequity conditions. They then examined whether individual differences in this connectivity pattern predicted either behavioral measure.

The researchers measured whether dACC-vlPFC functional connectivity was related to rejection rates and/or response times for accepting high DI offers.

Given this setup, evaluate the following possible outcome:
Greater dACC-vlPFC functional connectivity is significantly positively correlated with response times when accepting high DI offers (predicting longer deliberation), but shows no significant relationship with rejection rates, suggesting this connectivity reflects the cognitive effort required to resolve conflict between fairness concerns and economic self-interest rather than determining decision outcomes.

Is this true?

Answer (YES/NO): NO